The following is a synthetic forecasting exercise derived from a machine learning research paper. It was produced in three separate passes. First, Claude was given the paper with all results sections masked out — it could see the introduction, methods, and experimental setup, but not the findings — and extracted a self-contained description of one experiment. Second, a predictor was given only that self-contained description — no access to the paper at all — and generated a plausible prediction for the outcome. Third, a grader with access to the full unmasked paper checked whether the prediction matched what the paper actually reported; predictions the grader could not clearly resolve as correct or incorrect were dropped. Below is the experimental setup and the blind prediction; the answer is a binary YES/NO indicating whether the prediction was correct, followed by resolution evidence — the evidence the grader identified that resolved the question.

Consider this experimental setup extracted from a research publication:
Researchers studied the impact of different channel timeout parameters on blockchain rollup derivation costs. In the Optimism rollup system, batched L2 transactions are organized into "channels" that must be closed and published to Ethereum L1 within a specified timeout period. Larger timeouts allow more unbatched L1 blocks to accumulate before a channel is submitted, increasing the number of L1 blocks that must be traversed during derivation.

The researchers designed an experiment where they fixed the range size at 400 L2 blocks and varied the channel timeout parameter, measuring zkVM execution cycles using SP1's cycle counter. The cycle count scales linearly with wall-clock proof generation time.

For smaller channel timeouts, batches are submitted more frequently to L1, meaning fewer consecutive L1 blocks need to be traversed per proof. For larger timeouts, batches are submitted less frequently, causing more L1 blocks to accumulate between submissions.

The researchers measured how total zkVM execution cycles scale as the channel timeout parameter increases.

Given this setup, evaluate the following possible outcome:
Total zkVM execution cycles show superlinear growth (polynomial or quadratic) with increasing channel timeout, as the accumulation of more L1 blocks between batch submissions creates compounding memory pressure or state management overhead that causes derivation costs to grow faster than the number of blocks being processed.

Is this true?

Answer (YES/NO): NO